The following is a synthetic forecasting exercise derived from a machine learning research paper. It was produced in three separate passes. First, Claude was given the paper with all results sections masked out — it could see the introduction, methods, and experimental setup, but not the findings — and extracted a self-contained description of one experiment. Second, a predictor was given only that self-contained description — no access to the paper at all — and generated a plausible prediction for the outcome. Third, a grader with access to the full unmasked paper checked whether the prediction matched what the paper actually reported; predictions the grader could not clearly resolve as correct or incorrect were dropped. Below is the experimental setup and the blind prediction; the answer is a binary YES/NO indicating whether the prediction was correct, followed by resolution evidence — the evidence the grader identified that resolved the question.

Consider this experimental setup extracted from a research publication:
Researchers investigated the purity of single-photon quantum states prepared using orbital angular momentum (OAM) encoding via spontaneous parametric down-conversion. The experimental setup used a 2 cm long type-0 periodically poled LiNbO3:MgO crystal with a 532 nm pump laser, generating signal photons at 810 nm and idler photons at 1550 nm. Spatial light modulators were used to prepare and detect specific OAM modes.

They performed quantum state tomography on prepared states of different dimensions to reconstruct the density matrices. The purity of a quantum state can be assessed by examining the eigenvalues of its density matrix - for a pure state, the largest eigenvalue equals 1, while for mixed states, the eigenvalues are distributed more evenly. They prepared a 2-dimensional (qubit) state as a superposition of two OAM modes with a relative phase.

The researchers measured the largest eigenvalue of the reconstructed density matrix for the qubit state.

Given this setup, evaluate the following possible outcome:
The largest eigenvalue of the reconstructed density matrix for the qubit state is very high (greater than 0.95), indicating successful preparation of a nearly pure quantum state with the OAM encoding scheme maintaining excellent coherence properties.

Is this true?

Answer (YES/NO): YES